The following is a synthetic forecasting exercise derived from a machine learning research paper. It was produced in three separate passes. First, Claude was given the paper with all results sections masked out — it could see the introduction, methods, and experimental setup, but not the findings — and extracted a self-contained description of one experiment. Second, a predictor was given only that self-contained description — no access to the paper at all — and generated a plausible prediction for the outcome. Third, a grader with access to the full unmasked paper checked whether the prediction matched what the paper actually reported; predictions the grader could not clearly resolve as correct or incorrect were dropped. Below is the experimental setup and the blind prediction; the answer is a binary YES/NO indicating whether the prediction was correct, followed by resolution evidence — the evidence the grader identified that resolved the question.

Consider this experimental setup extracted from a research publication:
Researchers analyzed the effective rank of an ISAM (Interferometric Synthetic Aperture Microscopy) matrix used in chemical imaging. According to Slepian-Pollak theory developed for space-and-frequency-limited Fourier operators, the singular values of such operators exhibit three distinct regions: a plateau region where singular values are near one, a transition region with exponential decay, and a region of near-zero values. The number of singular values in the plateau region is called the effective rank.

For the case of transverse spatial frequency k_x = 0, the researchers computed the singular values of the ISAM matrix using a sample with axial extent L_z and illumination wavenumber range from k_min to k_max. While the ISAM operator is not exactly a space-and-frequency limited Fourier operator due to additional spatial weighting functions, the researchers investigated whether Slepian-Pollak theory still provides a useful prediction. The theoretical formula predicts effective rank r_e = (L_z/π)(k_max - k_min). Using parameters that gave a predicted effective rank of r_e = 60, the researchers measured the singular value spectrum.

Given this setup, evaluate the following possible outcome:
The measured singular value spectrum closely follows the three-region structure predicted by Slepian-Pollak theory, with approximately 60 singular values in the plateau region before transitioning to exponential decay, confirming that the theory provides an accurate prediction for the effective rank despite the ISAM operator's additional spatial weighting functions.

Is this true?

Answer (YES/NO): NO